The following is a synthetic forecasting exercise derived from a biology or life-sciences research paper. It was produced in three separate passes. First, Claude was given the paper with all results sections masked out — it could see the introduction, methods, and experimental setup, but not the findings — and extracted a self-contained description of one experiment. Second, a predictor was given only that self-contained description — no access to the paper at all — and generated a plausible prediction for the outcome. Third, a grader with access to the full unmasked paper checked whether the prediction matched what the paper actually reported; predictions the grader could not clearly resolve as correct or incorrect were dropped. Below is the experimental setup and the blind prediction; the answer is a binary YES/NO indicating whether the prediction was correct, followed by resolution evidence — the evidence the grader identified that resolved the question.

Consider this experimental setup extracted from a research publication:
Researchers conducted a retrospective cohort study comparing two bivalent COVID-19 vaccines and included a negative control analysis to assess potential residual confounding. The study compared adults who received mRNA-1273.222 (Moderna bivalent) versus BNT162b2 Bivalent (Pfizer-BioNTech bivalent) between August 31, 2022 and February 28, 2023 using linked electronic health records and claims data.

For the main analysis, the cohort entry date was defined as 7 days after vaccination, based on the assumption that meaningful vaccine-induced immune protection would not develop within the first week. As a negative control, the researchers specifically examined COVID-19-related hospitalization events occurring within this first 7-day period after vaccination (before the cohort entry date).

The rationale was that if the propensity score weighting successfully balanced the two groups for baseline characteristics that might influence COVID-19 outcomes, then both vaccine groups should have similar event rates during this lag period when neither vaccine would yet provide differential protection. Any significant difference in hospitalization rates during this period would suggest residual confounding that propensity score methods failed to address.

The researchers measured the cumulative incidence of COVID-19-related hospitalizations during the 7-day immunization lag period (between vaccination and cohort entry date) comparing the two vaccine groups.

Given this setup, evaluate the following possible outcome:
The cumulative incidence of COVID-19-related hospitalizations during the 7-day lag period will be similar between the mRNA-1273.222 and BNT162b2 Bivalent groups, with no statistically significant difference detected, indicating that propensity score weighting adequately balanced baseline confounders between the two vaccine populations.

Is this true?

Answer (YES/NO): YES